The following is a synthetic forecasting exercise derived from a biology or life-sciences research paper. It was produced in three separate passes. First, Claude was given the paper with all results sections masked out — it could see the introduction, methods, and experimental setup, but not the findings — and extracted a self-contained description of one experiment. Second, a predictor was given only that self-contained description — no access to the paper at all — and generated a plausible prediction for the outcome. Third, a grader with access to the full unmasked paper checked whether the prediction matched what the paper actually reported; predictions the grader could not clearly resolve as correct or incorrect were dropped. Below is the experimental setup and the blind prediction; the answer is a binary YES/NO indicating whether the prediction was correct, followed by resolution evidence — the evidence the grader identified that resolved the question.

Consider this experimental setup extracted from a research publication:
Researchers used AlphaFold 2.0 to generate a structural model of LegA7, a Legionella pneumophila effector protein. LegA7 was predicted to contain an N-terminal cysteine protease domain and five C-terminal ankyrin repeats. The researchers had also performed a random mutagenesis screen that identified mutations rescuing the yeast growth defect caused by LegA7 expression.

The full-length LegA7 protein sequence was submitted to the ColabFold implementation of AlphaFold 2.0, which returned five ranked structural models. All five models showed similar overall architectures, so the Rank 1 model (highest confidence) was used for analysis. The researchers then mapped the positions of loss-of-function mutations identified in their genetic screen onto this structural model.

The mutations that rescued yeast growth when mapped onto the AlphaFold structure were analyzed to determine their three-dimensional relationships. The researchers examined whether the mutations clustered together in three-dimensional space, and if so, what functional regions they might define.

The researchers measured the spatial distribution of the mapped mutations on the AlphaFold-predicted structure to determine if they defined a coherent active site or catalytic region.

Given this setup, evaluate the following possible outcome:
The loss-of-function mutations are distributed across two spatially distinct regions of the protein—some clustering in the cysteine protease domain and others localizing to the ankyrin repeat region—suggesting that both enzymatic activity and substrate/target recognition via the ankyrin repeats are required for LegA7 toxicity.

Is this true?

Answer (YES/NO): NO